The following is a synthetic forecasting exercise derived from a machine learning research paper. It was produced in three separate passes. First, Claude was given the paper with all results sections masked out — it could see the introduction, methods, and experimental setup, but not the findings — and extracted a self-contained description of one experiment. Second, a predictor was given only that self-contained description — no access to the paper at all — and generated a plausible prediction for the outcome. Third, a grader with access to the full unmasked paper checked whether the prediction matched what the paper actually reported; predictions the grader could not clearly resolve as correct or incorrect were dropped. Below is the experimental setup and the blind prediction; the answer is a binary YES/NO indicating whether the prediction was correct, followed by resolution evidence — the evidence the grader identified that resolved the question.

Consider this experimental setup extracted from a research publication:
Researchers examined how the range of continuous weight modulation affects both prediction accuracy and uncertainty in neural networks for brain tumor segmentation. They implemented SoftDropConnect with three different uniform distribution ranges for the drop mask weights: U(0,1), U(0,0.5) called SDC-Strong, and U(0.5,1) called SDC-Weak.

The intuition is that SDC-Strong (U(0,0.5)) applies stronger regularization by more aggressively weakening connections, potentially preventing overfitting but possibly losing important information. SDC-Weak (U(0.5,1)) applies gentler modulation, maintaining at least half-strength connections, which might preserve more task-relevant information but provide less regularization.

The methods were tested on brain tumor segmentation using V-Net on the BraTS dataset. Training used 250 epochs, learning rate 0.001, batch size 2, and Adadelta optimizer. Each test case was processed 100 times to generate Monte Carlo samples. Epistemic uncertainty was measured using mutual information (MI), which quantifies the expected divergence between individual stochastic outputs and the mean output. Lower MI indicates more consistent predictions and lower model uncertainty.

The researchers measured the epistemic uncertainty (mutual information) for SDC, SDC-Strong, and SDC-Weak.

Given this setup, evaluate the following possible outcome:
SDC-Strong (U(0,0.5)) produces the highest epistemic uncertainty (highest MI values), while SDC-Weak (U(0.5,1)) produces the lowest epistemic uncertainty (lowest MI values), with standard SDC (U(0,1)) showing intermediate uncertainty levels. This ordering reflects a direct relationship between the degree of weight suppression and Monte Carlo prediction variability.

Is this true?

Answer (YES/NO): YES